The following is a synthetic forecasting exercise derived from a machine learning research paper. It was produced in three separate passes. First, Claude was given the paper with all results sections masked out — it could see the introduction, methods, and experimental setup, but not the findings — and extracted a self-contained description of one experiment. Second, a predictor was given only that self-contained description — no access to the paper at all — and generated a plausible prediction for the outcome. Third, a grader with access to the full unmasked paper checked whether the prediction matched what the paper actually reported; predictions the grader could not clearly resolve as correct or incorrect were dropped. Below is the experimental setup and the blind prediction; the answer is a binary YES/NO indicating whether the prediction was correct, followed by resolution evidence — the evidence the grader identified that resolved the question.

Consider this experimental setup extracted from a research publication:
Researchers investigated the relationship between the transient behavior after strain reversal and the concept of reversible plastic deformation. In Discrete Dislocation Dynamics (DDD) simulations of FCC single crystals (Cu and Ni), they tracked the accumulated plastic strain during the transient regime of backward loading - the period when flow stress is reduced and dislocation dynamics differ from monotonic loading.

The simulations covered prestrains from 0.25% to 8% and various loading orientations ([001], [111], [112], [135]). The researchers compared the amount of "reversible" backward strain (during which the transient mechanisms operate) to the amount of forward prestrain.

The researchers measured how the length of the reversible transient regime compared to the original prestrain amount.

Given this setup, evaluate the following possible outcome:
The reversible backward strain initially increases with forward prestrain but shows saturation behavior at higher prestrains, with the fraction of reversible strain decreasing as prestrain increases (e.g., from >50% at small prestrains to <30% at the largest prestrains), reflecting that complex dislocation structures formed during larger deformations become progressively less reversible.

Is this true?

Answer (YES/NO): NO